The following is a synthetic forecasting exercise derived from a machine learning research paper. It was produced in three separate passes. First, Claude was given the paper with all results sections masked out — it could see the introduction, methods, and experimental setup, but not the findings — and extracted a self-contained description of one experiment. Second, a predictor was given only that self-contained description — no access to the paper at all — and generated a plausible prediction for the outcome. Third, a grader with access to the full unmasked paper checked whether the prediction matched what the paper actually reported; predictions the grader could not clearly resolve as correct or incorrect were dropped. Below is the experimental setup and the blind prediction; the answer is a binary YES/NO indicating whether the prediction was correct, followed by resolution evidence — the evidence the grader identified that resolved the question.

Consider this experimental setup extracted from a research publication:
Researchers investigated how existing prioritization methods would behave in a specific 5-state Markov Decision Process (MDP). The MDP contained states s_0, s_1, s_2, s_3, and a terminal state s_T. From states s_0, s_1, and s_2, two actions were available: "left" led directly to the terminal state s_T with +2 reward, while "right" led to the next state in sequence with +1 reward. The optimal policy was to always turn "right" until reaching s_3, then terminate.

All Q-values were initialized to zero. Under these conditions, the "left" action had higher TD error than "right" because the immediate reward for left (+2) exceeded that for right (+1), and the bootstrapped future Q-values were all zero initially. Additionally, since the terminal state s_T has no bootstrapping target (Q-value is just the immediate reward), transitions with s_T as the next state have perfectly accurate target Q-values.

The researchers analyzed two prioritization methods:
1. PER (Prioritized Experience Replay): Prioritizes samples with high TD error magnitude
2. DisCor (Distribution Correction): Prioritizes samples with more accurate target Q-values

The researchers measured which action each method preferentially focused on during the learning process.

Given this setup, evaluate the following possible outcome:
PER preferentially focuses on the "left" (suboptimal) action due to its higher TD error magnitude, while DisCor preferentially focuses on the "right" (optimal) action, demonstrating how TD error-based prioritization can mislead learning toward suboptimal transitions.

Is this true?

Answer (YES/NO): NO